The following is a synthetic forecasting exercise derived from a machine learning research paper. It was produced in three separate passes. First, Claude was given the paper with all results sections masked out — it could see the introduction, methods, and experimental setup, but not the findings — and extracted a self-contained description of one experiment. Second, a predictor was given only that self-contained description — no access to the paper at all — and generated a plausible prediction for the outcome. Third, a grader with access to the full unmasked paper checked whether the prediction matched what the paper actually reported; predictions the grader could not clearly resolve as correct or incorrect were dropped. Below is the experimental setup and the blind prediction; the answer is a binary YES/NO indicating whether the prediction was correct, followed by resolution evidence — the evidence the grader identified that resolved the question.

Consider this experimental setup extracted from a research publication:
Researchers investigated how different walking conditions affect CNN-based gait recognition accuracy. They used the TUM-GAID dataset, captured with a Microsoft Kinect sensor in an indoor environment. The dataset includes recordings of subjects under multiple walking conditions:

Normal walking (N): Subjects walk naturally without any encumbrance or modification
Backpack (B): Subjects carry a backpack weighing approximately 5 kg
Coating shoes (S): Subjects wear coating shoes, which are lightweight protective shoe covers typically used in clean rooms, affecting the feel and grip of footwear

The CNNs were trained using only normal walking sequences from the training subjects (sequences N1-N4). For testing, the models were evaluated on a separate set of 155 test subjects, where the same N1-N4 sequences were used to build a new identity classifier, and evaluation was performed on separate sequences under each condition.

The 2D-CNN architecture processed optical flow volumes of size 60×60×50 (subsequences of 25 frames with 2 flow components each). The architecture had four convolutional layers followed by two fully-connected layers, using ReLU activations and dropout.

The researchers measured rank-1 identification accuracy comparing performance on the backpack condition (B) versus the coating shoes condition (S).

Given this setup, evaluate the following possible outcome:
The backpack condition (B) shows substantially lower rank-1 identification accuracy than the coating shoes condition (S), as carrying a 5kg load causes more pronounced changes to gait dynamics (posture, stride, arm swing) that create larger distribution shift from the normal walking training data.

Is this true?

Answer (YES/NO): NO